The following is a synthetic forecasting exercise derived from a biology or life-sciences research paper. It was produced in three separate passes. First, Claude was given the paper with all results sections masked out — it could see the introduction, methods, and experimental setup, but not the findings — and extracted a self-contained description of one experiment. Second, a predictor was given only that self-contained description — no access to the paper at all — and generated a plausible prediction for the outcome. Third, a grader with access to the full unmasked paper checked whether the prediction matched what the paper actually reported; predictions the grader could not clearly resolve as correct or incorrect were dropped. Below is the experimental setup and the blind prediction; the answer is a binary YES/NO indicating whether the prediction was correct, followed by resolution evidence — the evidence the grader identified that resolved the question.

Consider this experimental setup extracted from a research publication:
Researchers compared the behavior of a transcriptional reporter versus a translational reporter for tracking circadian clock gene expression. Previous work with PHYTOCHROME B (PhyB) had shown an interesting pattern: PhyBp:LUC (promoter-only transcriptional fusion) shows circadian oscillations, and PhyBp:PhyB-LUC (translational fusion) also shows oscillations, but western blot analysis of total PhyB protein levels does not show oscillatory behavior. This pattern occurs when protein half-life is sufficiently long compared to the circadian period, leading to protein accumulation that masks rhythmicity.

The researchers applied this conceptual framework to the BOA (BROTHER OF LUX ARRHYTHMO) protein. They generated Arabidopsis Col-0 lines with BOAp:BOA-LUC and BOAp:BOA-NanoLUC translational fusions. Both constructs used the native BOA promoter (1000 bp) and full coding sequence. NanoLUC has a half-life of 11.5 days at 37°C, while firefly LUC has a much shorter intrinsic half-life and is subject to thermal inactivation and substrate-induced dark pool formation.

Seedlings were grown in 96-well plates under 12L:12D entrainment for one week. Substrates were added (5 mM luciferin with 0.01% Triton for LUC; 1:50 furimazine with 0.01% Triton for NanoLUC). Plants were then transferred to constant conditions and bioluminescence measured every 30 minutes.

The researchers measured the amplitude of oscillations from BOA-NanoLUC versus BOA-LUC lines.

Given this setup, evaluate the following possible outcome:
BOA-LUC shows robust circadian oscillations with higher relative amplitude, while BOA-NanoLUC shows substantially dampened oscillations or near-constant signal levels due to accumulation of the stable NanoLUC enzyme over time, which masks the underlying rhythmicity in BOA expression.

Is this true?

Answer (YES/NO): YES